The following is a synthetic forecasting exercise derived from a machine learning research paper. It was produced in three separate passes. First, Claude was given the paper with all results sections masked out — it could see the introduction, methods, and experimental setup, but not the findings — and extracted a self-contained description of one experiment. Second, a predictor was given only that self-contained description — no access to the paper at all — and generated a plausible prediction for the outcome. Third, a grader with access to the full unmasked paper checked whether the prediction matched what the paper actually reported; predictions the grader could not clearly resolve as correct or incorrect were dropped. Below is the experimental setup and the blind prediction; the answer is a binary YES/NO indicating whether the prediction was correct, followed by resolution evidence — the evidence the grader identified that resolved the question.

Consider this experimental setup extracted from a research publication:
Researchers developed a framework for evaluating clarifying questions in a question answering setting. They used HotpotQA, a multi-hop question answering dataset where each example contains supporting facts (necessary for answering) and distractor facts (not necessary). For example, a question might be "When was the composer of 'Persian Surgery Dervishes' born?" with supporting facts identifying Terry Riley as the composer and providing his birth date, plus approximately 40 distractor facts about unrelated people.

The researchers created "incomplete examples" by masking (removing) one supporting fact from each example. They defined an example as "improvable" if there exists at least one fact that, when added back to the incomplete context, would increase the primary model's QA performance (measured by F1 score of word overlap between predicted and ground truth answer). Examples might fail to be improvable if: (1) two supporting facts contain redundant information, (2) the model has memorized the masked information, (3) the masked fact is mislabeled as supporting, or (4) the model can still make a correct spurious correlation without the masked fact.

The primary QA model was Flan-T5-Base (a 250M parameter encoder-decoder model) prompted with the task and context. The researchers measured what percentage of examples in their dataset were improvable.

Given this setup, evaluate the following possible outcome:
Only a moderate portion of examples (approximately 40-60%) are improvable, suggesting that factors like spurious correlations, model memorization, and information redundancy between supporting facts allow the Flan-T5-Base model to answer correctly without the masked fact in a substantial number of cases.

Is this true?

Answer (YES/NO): NO